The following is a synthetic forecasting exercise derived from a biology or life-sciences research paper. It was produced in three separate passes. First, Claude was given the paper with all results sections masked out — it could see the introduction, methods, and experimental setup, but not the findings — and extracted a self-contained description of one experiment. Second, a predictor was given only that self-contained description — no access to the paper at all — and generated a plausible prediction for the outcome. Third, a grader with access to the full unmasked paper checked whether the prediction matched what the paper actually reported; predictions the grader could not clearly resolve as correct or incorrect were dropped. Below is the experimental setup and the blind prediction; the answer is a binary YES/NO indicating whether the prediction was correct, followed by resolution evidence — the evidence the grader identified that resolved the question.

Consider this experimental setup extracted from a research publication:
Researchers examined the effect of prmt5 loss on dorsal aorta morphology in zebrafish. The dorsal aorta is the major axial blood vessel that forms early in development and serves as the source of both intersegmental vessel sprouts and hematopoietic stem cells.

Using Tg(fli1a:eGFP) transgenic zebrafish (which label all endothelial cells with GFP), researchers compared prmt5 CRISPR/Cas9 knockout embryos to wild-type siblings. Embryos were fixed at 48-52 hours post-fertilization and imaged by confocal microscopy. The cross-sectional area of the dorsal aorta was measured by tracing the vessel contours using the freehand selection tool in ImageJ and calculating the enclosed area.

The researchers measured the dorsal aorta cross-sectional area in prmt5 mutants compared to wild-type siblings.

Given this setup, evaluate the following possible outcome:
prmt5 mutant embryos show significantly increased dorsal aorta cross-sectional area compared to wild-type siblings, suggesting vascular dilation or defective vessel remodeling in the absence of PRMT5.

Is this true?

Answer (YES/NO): NO